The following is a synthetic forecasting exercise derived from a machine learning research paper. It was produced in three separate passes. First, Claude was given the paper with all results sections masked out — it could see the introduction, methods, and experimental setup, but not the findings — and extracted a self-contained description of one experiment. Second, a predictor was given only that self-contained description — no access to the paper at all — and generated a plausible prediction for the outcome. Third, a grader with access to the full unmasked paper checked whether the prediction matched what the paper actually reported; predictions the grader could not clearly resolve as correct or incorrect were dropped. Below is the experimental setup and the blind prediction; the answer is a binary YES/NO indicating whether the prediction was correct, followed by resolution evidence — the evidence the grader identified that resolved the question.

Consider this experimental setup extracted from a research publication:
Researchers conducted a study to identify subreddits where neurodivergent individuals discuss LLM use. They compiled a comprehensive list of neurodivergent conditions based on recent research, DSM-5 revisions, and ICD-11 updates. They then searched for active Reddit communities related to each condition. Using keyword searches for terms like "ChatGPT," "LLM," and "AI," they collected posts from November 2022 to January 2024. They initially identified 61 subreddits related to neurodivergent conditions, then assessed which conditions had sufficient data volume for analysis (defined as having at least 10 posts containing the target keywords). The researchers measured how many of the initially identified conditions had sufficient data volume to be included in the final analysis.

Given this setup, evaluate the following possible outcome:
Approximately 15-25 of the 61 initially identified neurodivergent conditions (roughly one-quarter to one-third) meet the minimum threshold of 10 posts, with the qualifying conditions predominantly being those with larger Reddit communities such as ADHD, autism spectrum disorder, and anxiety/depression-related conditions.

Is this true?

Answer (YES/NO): NO